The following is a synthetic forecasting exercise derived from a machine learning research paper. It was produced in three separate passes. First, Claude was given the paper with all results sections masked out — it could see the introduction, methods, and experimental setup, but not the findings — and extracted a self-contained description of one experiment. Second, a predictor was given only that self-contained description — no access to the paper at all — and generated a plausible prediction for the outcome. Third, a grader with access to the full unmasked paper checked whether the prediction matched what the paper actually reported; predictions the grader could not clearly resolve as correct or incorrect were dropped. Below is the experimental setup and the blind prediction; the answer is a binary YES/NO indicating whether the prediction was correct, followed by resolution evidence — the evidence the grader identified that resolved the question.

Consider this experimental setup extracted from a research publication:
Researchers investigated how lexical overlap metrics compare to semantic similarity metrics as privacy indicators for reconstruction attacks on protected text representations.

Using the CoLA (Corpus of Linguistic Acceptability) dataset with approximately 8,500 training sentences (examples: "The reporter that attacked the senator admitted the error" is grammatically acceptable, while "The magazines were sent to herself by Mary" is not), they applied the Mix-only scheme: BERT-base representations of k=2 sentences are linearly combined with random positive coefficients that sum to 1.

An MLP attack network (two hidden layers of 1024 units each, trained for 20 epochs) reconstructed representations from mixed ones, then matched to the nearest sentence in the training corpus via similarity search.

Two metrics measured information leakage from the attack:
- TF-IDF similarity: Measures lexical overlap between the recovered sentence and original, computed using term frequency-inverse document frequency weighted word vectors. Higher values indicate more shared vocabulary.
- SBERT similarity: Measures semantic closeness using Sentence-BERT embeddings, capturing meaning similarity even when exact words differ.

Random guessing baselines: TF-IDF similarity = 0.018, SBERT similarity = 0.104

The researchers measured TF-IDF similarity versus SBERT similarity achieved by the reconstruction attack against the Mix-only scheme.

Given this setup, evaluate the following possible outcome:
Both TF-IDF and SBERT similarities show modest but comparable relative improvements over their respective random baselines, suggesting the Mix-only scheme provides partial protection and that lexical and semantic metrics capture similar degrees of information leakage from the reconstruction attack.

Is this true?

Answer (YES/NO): NO